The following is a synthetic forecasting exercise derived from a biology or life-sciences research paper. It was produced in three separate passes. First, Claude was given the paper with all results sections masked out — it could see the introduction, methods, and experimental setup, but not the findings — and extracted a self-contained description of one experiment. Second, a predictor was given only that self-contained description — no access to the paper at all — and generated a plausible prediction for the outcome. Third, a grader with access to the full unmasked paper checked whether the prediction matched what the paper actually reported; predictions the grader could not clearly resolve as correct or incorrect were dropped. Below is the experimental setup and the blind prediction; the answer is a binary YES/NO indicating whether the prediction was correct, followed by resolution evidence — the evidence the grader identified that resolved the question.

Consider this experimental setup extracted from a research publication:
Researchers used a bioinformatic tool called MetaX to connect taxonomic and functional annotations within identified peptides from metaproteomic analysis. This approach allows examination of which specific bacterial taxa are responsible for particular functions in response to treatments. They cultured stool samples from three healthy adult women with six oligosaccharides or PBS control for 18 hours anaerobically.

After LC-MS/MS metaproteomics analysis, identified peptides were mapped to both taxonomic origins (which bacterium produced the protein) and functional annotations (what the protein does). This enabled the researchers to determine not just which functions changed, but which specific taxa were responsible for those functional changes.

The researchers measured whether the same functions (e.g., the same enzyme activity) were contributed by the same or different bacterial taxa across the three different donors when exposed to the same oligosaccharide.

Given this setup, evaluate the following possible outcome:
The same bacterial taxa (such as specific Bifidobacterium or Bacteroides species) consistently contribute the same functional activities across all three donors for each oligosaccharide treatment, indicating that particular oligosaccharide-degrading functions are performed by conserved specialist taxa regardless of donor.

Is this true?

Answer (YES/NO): NO